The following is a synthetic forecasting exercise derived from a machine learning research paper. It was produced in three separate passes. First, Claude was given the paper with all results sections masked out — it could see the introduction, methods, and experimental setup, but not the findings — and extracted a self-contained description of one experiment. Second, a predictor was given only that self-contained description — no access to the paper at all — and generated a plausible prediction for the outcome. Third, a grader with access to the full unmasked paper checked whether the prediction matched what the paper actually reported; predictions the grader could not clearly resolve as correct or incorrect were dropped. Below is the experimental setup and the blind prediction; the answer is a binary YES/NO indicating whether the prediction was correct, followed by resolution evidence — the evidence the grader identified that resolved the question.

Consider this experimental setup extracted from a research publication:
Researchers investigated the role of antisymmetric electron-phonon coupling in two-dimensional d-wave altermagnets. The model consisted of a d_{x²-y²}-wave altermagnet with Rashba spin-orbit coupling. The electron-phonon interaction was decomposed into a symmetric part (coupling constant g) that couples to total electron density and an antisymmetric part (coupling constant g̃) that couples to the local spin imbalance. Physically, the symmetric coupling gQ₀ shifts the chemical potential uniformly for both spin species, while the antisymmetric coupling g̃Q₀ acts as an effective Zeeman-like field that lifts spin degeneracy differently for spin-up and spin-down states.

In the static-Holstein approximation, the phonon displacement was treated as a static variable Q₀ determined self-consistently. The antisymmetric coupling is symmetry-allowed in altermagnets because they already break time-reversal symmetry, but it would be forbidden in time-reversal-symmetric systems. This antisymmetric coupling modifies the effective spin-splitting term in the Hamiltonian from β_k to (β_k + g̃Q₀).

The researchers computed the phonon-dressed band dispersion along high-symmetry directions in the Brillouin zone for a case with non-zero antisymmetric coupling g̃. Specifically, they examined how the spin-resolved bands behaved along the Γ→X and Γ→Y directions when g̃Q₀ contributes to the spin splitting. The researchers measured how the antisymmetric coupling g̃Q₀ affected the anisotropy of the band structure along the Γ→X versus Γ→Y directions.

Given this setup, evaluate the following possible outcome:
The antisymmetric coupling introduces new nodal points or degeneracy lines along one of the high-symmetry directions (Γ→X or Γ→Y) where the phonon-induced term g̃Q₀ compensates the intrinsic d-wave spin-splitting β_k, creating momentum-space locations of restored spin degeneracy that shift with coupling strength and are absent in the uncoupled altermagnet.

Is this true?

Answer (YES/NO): NO